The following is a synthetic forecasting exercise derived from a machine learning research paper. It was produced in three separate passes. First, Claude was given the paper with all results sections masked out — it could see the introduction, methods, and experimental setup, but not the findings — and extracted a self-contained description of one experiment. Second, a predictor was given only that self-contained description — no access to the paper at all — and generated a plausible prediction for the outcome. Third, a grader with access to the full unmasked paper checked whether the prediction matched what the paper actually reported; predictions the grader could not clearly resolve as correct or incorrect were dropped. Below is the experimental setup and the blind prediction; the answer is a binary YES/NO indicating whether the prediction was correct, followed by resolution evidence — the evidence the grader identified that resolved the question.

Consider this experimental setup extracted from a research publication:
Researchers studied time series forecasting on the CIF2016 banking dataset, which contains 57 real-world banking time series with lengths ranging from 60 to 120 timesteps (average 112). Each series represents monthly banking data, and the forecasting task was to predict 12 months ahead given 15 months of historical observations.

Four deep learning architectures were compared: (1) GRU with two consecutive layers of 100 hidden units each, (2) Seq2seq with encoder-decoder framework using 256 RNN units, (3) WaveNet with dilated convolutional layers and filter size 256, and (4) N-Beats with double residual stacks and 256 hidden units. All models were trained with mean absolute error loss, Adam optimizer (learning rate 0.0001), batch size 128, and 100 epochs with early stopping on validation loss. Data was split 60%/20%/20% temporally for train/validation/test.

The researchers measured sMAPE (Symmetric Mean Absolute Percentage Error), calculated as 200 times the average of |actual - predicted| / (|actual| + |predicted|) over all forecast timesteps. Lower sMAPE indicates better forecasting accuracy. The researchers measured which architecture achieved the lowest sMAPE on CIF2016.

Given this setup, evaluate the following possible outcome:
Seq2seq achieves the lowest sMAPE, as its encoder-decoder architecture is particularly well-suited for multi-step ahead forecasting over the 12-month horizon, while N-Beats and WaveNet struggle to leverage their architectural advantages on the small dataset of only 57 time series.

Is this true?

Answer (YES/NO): NO